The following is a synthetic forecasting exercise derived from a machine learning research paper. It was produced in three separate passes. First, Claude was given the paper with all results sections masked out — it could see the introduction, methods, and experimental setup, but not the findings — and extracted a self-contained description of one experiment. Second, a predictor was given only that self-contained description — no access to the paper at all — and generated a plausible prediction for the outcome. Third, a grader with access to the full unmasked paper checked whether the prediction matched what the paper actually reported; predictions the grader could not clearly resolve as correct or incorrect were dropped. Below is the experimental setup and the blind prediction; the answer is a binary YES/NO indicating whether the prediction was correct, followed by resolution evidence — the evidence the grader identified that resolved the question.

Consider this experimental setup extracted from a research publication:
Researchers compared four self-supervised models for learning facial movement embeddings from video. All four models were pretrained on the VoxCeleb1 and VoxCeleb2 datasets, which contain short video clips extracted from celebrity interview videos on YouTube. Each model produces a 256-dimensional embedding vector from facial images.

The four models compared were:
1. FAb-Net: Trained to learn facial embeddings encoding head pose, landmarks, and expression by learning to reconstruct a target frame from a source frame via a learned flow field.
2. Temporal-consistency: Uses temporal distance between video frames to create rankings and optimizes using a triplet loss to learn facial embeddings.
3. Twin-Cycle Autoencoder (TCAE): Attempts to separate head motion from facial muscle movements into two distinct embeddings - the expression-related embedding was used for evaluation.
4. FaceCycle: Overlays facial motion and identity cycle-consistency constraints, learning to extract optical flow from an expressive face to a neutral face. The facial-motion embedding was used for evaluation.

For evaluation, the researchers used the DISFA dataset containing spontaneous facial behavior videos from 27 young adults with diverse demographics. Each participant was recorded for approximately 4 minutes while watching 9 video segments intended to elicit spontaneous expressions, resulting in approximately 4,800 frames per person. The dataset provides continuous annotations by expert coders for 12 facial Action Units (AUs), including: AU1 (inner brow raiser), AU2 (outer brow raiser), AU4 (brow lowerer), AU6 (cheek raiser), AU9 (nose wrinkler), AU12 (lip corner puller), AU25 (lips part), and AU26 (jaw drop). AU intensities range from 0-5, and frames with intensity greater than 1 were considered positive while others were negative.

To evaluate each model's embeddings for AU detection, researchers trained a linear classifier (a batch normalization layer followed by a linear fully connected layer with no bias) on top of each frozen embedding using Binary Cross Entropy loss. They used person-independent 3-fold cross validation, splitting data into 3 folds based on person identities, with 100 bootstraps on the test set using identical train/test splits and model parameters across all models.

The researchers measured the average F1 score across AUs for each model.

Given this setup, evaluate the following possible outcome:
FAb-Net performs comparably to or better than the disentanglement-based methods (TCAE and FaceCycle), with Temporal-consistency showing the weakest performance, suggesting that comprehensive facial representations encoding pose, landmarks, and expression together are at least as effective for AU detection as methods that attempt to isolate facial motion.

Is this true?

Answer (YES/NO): NO